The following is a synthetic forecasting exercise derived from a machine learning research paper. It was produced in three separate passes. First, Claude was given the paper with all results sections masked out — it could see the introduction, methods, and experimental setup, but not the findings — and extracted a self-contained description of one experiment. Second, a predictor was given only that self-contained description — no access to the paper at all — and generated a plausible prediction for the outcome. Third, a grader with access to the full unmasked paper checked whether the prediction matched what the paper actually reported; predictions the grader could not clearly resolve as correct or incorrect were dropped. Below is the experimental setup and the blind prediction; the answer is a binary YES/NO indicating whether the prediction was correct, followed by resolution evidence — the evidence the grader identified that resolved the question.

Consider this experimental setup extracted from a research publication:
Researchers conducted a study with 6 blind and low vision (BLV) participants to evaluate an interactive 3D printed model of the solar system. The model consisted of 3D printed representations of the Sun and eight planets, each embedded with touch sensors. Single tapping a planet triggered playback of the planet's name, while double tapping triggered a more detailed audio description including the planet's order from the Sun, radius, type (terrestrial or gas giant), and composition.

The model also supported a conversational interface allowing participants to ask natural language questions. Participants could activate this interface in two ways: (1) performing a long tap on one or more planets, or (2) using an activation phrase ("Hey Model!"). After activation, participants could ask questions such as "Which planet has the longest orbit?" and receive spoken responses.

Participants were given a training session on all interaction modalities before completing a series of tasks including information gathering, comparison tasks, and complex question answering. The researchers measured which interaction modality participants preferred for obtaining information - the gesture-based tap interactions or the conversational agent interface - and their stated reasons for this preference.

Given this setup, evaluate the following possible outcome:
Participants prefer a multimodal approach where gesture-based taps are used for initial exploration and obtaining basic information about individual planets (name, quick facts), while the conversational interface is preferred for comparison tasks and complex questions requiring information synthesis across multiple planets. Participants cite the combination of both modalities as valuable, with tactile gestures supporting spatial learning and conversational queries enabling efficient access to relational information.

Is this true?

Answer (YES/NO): NO